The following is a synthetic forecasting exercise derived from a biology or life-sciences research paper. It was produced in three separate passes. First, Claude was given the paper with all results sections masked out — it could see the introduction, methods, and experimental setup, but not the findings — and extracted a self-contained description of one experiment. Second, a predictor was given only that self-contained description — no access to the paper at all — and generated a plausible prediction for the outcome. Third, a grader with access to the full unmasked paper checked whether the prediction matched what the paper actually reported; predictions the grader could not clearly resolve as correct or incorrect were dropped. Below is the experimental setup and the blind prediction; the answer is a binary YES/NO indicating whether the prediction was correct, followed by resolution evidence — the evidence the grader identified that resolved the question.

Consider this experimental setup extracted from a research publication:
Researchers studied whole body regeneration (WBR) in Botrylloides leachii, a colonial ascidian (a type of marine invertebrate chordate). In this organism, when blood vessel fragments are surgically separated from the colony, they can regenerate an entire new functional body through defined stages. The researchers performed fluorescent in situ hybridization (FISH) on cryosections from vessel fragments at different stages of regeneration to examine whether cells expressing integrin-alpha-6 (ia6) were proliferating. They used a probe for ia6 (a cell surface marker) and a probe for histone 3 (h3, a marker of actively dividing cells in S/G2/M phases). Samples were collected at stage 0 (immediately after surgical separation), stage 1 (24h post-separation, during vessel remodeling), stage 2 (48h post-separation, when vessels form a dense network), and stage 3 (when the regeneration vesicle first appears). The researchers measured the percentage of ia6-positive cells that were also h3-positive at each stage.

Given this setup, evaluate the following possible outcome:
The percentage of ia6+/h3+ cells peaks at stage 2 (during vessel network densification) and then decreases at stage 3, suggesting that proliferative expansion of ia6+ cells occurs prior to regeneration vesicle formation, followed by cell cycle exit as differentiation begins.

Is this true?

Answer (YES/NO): NO